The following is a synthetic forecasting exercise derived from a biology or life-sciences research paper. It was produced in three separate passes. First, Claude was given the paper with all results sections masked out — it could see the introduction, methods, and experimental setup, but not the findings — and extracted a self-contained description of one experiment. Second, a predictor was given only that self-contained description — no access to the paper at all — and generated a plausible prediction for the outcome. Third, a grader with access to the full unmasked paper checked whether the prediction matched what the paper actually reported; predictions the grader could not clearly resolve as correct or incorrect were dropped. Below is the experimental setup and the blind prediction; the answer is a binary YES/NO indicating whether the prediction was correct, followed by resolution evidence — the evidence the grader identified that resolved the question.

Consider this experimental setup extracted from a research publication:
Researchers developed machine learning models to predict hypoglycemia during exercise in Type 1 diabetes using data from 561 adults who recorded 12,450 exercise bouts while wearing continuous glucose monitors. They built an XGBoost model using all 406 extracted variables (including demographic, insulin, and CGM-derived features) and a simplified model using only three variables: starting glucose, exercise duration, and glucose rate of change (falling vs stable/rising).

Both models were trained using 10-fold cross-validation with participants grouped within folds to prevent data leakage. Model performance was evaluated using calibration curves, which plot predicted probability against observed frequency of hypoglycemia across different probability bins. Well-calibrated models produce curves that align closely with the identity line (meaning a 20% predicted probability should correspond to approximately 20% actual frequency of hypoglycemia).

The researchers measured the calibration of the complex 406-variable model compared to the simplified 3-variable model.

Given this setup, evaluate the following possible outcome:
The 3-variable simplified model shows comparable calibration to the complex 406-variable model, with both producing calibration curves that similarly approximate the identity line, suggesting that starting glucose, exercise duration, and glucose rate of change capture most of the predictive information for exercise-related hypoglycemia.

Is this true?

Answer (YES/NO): NO